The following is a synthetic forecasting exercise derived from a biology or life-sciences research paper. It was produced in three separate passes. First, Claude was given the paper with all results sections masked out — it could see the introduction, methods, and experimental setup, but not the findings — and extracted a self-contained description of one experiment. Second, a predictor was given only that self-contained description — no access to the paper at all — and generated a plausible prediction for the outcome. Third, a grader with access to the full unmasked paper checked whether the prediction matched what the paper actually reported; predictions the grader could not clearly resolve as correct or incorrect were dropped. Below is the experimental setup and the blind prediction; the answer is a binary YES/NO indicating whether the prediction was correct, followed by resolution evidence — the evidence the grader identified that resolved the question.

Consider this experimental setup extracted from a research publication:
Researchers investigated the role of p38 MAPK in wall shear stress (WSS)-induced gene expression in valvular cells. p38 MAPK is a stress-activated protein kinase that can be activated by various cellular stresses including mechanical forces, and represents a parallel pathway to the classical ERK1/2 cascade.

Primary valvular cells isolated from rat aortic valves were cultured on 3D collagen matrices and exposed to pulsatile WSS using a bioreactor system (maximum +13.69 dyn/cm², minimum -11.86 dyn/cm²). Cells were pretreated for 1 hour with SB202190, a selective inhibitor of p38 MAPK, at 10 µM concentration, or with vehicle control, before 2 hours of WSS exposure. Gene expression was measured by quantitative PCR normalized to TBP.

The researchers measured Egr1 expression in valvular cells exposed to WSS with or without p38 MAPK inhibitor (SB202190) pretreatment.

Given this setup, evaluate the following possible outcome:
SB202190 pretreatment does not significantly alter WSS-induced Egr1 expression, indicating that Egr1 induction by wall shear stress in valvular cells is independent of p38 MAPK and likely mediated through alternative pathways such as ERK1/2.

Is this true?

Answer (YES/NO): NO